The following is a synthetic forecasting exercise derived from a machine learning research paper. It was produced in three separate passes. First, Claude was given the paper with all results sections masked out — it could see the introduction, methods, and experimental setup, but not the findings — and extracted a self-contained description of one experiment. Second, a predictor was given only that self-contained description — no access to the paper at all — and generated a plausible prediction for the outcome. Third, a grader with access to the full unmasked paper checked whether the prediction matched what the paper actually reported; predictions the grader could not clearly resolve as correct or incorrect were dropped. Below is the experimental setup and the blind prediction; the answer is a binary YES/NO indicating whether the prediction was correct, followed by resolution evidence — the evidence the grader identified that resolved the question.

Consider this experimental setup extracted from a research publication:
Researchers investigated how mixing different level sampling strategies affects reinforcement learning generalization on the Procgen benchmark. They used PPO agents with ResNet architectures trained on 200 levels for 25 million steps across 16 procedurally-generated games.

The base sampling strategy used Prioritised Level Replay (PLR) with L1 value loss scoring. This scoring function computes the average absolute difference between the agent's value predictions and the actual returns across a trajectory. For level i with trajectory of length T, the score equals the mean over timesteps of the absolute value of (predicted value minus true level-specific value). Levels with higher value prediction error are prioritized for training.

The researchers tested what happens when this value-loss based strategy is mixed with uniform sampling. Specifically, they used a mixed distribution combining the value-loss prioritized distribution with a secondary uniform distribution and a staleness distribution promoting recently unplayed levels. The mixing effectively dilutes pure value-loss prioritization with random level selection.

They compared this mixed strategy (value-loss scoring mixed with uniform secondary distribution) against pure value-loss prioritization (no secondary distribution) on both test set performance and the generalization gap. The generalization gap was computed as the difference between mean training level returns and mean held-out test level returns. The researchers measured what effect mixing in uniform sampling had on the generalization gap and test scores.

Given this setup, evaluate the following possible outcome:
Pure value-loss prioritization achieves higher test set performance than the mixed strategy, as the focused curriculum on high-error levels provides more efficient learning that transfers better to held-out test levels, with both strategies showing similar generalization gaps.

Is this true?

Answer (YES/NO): NO